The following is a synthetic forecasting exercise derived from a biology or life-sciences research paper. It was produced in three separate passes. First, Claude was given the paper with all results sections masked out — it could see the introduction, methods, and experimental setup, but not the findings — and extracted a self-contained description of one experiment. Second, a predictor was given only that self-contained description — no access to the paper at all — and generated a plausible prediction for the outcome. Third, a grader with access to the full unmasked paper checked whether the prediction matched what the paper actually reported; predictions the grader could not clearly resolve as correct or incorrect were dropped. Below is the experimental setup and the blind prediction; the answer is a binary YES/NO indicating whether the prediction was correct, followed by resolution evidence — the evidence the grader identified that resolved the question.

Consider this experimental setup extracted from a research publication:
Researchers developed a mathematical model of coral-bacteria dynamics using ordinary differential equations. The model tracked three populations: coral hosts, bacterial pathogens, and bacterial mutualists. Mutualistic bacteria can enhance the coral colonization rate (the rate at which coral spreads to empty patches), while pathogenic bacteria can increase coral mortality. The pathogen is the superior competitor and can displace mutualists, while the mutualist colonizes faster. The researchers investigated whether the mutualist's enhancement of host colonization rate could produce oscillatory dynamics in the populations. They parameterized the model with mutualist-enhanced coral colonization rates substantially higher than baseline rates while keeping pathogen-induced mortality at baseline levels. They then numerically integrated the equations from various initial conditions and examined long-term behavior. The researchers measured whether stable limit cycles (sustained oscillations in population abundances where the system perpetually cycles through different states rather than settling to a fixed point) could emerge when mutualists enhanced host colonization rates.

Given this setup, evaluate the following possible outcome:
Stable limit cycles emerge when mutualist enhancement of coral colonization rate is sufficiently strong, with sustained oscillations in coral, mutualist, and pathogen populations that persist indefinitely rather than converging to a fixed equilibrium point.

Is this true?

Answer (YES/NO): YES